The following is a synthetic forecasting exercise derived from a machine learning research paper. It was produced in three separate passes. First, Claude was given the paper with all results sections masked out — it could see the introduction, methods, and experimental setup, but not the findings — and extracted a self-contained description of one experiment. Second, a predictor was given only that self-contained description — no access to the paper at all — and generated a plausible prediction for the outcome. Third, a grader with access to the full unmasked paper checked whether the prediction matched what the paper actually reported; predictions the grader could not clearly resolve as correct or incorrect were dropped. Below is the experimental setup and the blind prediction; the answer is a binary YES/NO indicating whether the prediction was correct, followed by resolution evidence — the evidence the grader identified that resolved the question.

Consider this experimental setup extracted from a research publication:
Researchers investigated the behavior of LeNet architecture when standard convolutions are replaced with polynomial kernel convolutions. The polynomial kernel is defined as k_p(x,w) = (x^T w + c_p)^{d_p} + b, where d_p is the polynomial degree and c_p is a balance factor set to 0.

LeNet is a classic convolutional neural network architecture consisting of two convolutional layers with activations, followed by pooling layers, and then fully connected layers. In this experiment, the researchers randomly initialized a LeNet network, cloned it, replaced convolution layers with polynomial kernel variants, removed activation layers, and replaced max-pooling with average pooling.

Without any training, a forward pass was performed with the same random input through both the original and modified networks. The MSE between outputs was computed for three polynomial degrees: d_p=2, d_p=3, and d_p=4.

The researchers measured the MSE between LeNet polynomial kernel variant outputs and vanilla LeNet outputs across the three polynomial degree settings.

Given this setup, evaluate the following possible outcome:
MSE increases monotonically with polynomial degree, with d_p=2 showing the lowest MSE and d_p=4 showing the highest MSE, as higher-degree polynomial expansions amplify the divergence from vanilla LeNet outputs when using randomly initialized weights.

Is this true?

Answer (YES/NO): NO